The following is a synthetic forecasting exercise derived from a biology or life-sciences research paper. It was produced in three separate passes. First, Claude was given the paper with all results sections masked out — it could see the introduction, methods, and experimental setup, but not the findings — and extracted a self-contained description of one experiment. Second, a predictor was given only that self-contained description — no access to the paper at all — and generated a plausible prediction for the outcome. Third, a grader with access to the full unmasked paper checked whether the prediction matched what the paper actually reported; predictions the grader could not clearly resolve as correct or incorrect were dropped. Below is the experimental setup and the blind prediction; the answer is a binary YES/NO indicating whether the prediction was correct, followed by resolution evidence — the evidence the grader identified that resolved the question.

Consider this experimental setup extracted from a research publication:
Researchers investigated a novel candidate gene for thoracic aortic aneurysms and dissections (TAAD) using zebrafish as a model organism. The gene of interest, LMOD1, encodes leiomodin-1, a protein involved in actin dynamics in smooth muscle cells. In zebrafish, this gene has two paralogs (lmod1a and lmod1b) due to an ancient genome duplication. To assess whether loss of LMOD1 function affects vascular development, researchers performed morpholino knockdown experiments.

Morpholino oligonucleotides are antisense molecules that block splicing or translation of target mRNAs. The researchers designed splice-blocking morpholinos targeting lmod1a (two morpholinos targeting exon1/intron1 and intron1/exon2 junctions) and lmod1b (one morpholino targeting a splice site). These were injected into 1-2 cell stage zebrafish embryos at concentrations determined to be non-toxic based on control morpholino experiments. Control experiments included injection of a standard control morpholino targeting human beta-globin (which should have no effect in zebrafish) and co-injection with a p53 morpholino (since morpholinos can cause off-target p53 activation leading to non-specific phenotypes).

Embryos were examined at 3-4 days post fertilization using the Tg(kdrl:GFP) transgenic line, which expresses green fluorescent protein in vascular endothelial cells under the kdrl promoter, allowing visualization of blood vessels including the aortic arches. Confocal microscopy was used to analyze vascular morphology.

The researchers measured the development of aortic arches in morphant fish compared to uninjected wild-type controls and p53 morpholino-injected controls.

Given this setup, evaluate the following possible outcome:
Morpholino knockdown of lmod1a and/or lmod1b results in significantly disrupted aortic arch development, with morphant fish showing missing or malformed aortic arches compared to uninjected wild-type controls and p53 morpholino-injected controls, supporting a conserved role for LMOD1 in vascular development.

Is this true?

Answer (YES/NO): YES